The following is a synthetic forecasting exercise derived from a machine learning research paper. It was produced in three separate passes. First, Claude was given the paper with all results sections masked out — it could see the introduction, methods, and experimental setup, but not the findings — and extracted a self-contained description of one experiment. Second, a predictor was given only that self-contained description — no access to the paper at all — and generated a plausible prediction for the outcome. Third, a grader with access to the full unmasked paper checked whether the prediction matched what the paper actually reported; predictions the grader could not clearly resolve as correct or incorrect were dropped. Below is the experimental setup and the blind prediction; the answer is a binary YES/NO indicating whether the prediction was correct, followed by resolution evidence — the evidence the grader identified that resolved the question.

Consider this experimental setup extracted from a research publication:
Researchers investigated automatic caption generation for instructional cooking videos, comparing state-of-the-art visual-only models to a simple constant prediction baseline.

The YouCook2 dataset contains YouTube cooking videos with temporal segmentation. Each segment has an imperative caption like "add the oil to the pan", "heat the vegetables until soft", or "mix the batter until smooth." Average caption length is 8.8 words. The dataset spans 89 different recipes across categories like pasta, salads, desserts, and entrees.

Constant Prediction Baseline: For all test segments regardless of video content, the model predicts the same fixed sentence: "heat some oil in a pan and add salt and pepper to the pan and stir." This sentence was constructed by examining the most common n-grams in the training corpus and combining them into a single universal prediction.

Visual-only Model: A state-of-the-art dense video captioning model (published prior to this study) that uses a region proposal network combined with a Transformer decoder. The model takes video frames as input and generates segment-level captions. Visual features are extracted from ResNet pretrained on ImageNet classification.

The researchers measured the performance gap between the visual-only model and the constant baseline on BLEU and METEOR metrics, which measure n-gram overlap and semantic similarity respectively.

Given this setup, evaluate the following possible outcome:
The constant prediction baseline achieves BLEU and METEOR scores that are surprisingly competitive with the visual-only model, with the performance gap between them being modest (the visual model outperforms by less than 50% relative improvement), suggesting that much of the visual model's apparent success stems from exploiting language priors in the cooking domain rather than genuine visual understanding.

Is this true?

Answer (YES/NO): NO